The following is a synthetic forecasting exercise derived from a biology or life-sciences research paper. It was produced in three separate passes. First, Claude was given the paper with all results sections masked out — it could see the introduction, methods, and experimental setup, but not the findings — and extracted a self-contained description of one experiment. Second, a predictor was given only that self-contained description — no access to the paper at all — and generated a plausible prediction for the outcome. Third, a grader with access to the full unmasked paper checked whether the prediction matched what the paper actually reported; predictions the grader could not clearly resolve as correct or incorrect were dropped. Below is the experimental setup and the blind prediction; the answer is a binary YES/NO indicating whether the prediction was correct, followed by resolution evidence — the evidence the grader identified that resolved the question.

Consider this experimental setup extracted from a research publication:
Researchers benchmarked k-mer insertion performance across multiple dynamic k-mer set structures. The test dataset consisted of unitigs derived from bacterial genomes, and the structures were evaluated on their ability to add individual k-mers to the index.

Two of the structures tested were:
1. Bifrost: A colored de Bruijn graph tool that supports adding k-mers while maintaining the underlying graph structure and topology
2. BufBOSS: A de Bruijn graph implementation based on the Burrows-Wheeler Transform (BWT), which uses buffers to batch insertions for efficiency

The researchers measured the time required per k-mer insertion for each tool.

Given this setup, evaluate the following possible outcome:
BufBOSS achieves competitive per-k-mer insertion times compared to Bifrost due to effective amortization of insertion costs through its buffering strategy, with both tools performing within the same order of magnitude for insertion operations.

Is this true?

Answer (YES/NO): NO